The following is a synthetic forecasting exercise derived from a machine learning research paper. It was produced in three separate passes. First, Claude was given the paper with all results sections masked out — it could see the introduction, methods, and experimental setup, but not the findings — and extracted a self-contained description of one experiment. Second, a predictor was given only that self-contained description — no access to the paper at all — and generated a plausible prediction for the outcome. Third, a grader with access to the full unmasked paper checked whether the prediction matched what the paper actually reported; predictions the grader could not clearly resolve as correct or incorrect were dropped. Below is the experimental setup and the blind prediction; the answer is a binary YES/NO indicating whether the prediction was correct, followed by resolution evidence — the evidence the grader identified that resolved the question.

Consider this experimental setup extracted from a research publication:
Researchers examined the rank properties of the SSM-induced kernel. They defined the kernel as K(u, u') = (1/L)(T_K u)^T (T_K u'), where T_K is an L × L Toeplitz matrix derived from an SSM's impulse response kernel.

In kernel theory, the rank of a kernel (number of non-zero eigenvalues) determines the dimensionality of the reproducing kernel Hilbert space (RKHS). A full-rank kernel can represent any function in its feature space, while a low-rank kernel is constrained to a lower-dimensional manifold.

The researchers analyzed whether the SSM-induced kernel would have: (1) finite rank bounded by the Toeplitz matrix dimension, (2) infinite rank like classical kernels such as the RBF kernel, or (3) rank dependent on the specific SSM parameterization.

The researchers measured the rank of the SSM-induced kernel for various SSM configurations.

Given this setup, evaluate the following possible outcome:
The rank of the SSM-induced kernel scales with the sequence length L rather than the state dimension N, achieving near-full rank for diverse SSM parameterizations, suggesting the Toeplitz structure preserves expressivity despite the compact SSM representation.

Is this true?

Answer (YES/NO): YES